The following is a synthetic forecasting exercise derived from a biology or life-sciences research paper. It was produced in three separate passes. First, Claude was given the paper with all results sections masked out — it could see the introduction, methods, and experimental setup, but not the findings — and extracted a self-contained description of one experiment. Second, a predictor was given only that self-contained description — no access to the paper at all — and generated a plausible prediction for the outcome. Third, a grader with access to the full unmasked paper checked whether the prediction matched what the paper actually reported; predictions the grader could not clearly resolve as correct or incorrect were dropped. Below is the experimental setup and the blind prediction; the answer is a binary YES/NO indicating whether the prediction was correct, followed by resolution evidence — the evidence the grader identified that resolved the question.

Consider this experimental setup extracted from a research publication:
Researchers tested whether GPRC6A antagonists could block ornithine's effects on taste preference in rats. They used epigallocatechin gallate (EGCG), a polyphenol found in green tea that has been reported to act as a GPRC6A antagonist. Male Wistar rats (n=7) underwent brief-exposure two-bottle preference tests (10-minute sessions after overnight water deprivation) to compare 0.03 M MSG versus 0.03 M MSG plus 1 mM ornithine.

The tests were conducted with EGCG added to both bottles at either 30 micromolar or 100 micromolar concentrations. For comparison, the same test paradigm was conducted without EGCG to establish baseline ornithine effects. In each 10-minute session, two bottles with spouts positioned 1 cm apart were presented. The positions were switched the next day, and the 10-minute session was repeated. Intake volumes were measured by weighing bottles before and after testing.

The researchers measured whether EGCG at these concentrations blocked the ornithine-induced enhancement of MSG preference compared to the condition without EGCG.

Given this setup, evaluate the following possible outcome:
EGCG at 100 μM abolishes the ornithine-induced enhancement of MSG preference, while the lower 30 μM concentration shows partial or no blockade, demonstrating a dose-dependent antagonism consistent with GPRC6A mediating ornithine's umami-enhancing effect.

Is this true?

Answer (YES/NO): YES